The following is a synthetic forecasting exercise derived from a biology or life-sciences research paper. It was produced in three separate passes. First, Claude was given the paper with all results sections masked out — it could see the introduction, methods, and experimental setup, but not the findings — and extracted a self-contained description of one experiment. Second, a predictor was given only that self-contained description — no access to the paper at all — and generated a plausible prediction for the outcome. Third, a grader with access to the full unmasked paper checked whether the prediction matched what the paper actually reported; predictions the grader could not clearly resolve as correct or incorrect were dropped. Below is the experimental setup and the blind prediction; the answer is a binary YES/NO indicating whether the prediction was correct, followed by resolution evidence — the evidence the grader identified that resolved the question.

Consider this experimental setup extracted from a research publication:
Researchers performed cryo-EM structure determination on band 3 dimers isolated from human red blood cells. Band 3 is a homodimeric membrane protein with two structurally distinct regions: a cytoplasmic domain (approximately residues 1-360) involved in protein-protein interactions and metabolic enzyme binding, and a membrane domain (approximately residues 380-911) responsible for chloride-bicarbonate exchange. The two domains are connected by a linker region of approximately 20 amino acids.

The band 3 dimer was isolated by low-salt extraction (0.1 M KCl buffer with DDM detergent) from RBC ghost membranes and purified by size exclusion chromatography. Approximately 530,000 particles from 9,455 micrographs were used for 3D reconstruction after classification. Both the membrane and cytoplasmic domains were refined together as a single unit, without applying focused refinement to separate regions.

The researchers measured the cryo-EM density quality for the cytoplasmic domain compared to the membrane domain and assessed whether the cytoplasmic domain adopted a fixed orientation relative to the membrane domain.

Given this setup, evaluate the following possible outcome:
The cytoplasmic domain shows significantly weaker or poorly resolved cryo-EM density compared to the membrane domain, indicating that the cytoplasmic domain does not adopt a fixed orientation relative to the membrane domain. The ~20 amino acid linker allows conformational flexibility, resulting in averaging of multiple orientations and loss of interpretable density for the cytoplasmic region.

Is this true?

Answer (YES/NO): YES